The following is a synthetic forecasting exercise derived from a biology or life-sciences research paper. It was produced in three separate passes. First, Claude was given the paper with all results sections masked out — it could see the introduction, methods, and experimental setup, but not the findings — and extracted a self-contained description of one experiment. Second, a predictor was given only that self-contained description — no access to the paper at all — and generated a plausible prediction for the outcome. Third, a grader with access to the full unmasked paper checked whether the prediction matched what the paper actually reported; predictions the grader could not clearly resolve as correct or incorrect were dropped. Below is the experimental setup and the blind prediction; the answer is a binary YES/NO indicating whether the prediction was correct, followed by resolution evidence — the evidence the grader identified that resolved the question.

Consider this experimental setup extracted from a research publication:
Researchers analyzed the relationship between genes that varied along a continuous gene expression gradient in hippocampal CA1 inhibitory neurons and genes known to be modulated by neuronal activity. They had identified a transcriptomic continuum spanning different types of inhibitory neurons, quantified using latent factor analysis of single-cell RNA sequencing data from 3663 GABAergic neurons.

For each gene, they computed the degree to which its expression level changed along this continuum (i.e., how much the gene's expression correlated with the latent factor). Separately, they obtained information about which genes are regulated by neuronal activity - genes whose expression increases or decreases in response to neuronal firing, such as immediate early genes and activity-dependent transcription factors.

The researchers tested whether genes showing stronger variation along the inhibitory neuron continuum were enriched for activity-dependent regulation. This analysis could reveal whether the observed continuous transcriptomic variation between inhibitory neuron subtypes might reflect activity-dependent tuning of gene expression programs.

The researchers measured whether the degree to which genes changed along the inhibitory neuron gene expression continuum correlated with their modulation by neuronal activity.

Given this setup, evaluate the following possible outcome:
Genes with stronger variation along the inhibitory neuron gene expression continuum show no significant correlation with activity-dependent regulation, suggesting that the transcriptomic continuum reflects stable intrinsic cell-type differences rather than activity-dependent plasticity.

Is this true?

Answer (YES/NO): NO